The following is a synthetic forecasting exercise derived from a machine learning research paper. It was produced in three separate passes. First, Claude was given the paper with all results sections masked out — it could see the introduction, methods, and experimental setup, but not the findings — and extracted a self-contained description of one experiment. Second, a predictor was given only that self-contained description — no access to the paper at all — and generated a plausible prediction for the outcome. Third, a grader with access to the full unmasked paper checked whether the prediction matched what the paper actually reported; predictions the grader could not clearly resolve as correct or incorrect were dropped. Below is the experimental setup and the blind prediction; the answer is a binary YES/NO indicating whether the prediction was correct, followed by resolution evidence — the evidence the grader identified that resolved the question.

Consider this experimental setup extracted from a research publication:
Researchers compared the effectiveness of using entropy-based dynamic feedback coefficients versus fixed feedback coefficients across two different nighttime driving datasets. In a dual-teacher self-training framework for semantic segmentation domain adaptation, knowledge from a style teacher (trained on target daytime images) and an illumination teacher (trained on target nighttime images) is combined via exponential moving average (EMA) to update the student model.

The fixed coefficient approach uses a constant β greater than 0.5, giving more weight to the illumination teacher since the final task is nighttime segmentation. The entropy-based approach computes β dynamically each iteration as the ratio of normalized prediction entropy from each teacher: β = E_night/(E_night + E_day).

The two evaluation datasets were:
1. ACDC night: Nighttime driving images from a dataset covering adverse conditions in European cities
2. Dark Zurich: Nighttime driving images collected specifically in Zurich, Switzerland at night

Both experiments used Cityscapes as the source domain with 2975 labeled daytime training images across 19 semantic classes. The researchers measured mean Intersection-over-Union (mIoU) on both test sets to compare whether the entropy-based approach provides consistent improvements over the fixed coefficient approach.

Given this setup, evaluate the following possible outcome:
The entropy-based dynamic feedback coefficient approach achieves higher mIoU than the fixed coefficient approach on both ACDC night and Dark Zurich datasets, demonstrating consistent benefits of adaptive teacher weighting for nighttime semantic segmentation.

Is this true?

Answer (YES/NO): NO